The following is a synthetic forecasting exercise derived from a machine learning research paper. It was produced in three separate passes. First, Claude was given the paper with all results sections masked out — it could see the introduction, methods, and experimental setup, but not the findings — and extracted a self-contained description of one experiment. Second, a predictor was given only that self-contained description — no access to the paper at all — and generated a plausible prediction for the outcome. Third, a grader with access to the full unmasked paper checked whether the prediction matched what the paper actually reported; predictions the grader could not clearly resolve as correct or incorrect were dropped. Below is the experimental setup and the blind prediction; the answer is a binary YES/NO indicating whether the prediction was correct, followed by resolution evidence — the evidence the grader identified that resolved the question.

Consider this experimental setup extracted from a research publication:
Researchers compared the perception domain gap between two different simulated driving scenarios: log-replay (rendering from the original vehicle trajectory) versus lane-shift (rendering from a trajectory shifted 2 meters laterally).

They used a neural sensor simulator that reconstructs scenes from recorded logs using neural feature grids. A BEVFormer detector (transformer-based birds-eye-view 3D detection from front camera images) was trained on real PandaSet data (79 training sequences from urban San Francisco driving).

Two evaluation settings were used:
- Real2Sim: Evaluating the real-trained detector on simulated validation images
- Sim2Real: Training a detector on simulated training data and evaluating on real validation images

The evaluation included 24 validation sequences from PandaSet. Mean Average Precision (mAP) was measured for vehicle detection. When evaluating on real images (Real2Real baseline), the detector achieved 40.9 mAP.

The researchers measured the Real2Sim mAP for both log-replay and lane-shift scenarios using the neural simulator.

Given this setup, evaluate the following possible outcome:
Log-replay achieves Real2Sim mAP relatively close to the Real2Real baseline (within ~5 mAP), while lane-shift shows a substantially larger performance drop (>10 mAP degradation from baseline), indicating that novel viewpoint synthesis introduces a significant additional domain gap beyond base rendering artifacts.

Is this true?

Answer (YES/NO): NO